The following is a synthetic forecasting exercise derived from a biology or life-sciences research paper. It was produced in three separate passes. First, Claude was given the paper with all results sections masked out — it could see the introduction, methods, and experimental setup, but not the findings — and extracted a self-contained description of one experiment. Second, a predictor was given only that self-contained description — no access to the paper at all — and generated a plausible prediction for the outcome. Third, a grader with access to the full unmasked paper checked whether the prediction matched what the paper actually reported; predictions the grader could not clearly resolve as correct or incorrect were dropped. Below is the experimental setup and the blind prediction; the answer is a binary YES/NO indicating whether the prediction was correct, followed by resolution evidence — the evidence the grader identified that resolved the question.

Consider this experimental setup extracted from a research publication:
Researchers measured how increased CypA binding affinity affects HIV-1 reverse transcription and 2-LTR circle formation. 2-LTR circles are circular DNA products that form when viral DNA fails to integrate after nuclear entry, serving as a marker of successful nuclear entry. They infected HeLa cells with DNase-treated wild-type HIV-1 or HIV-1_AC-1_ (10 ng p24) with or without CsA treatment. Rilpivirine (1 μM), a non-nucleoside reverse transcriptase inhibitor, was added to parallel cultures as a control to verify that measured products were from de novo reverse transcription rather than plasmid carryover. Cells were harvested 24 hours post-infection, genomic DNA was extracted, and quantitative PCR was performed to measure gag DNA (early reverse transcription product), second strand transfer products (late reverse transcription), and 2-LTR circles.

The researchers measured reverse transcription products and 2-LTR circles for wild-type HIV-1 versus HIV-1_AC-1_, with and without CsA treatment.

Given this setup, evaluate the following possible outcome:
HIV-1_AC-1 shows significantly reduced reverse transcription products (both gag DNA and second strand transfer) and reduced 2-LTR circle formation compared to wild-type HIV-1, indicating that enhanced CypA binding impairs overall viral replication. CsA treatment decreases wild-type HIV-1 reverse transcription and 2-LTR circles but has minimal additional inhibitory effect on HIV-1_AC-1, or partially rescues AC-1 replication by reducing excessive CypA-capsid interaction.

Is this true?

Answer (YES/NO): NO